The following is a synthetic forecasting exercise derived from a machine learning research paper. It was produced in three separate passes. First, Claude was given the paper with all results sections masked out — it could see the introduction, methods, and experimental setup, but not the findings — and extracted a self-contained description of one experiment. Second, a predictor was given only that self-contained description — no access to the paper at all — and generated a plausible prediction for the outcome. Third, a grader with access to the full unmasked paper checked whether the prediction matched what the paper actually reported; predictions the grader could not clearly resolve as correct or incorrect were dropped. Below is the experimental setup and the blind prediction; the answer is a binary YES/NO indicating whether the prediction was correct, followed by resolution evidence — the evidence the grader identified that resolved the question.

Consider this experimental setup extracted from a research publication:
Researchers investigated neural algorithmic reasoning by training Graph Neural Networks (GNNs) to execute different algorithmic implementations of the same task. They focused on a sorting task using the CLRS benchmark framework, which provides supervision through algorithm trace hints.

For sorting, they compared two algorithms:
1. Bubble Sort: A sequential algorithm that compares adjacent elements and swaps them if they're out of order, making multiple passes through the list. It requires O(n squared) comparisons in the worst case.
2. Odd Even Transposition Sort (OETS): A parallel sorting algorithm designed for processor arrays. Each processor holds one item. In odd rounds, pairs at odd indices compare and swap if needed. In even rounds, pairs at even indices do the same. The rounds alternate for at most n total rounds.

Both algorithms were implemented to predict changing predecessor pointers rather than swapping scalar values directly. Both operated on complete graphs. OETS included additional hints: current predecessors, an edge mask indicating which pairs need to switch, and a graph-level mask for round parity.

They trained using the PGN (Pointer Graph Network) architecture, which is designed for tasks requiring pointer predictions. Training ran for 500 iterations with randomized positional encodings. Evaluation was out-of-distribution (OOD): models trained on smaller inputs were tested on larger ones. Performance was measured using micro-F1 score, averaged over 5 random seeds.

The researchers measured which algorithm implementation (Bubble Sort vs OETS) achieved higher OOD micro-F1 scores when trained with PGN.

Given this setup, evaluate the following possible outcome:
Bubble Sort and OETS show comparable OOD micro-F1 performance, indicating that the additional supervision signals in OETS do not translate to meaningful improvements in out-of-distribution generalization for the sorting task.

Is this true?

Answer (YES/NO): YES